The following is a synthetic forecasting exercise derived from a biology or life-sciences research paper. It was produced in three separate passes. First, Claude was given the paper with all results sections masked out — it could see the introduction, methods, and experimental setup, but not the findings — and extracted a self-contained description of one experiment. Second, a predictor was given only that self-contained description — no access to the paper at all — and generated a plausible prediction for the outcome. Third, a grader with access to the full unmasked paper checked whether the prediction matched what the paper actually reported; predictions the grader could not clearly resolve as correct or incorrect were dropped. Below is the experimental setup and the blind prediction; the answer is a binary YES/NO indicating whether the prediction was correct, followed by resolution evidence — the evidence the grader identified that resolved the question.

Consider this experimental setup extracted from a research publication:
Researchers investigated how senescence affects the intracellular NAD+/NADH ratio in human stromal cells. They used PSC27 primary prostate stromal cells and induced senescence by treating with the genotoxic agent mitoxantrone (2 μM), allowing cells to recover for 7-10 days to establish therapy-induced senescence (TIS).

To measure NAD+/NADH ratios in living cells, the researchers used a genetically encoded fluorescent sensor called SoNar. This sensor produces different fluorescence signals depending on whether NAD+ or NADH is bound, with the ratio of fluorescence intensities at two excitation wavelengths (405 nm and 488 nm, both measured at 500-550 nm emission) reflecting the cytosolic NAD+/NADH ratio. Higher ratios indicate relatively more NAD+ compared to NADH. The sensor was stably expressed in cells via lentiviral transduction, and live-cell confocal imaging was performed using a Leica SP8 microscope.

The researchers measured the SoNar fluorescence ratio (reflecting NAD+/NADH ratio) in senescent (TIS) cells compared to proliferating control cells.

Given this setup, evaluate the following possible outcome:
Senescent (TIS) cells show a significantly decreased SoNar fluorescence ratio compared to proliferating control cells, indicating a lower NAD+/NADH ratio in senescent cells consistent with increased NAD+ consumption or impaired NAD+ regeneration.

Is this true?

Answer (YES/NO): YES